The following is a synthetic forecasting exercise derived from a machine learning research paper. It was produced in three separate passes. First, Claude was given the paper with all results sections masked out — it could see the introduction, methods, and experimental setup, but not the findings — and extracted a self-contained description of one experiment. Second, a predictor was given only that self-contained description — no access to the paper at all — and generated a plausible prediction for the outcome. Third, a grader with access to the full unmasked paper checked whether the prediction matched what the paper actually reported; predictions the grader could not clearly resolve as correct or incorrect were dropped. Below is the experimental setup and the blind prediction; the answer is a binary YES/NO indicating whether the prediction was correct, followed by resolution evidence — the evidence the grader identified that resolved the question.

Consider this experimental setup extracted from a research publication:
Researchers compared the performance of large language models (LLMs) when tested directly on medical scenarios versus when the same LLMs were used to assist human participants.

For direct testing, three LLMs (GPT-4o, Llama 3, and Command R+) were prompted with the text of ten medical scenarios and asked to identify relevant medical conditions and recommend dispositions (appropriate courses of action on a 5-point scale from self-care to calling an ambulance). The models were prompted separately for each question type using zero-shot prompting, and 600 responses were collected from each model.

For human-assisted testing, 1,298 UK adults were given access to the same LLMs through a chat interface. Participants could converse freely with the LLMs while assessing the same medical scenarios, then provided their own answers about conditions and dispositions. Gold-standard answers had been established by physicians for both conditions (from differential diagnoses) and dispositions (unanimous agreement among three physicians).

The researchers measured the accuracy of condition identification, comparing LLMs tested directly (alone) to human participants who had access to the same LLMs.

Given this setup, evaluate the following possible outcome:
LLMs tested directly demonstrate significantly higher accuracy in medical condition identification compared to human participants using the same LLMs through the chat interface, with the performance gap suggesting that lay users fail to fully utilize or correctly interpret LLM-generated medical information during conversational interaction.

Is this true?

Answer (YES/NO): YES